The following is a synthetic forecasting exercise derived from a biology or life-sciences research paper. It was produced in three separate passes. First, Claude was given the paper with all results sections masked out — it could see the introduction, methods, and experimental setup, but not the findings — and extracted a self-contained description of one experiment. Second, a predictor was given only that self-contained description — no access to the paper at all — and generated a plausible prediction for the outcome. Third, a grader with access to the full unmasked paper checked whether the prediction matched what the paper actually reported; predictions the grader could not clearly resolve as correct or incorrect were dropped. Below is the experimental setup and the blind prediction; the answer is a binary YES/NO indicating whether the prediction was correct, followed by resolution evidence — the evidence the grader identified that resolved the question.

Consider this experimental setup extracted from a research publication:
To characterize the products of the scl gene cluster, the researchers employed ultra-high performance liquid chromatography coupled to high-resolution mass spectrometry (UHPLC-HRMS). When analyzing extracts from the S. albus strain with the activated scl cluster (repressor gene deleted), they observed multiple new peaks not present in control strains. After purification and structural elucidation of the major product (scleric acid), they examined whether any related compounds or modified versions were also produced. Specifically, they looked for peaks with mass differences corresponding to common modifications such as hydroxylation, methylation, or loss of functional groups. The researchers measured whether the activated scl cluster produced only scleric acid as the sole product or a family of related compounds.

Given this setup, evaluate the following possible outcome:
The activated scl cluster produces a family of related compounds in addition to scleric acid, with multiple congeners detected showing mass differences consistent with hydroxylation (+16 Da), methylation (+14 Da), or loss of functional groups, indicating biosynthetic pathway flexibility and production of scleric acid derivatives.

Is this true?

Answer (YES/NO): NO